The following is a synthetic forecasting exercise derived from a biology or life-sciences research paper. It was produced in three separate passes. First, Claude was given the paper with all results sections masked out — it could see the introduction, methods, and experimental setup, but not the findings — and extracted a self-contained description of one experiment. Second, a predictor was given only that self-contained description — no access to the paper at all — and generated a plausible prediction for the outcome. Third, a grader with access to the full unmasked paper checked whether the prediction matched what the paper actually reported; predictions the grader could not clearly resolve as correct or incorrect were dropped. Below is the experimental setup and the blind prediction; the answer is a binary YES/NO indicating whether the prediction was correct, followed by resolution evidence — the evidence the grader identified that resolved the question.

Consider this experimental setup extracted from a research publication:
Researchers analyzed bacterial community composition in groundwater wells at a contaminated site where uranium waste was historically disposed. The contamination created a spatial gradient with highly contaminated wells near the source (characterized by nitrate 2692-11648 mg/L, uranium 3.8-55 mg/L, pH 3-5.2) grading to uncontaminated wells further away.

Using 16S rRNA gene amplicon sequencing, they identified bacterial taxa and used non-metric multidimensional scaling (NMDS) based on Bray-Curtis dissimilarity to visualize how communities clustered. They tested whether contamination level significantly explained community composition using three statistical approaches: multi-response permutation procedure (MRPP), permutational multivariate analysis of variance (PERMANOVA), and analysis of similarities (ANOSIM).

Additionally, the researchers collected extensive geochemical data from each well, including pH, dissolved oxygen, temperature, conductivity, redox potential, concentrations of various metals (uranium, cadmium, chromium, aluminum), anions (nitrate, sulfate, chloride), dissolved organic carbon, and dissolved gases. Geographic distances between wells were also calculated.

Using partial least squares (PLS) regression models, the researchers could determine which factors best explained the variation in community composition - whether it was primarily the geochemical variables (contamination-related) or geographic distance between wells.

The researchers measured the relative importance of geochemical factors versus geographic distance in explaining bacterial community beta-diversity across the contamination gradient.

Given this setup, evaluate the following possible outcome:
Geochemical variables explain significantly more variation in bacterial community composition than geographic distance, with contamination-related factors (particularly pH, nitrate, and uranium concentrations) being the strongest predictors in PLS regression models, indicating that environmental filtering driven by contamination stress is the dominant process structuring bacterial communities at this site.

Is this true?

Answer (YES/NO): NO